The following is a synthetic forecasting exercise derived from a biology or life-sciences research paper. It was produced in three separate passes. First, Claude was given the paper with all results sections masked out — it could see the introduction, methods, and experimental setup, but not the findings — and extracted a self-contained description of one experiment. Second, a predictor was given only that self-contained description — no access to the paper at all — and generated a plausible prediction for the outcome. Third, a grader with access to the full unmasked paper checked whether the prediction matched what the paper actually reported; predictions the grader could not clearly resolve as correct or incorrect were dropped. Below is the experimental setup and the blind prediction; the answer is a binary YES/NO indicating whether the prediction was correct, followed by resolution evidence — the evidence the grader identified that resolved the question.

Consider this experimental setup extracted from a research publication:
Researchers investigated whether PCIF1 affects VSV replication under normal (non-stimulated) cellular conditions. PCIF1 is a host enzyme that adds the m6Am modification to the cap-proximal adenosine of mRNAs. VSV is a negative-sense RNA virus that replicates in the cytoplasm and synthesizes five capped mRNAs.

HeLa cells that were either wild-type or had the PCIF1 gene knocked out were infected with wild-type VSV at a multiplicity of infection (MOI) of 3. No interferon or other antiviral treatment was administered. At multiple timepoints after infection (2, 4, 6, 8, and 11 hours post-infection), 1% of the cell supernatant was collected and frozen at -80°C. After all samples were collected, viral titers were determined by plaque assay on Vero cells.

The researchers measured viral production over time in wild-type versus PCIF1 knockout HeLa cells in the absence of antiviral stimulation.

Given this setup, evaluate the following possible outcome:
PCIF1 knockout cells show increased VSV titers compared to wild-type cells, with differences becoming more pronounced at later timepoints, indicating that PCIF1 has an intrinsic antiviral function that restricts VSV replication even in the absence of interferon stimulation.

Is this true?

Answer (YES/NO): NO